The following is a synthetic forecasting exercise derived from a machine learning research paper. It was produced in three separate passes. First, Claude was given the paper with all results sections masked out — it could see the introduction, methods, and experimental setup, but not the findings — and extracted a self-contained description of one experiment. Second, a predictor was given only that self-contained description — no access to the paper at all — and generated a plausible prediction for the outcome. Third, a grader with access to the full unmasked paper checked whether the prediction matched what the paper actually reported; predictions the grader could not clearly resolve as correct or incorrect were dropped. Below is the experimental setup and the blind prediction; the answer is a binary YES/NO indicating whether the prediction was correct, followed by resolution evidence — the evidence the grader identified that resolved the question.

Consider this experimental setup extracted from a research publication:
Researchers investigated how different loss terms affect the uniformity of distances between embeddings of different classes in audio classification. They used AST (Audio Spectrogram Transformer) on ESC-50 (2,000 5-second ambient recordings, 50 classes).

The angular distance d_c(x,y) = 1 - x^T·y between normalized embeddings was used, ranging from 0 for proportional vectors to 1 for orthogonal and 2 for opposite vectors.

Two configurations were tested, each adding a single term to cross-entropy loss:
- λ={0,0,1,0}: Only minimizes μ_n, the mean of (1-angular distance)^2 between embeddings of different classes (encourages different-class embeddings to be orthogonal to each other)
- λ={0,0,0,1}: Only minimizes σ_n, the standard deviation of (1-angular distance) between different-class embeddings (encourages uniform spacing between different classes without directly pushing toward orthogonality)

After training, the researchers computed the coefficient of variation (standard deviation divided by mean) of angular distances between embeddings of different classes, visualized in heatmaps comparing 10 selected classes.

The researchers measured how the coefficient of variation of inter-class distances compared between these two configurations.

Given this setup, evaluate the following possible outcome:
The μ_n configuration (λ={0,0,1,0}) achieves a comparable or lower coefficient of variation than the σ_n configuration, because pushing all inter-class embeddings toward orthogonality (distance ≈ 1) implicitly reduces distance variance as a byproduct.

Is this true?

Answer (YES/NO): NO